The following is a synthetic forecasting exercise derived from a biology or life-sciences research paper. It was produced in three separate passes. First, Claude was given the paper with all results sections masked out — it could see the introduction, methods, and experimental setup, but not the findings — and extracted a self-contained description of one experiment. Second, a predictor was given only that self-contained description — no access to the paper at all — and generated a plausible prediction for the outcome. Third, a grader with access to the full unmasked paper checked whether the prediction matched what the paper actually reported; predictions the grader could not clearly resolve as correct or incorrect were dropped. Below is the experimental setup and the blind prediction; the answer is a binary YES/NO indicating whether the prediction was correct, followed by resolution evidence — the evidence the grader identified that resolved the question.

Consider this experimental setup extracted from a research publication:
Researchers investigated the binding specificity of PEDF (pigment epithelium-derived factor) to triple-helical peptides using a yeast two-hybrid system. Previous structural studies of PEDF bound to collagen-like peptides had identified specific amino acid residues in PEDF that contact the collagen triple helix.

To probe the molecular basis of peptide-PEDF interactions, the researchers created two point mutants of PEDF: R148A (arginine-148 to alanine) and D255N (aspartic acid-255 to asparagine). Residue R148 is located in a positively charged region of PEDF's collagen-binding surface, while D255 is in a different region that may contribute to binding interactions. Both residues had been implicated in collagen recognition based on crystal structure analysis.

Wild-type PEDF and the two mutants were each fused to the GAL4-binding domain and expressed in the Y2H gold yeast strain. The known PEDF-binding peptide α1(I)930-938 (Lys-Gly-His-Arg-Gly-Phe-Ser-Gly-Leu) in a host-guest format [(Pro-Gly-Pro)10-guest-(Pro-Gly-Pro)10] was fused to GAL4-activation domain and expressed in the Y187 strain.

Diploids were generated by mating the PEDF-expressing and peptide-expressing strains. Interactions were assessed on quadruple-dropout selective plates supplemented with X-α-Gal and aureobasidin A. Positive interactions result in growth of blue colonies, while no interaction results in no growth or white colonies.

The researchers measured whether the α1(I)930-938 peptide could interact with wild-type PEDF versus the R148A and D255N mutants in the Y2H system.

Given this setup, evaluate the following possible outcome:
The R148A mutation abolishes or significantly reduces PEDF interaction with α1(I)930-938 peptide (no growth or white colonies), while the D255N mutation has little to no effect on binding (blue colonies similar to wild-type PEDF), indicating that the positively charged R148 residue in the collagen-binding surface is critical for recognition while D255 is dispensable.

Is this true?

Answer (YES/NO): NO